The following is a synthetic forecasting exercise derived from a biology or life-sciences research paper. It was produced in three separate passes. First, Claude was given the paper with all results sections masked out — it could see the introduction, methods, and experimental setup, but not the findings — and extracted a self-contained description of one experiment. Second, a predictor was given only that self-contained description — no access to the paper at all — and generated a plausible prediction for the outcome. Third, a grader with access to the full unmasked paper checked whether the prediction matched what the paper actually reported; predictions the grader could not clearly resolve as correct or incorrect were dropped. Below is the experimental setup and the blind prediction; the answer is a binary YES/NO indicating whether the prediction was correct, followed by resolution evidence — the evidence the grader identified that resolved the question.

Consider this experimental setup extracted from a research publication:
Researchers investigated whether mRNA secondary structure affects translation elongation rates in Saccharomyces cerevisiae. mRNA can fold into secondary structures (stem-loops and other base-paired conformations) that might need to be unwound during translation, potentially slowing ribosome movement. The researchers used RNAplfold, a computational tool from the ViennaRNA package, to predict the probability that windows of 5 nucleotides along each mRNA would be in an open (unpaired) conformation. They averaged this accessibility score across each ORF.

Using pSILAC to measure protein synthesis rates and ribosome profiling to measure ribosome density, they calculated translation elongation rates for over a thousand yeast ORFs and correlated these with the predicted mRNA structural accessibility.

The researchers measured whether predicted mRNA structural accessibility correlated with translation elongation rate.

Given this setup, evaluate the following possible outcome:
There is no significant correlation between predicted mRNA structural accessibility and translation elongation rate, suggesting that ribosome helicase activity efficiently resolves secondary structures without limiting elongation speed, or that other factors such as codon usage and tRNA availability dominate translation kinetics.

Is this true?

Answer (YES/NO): NO